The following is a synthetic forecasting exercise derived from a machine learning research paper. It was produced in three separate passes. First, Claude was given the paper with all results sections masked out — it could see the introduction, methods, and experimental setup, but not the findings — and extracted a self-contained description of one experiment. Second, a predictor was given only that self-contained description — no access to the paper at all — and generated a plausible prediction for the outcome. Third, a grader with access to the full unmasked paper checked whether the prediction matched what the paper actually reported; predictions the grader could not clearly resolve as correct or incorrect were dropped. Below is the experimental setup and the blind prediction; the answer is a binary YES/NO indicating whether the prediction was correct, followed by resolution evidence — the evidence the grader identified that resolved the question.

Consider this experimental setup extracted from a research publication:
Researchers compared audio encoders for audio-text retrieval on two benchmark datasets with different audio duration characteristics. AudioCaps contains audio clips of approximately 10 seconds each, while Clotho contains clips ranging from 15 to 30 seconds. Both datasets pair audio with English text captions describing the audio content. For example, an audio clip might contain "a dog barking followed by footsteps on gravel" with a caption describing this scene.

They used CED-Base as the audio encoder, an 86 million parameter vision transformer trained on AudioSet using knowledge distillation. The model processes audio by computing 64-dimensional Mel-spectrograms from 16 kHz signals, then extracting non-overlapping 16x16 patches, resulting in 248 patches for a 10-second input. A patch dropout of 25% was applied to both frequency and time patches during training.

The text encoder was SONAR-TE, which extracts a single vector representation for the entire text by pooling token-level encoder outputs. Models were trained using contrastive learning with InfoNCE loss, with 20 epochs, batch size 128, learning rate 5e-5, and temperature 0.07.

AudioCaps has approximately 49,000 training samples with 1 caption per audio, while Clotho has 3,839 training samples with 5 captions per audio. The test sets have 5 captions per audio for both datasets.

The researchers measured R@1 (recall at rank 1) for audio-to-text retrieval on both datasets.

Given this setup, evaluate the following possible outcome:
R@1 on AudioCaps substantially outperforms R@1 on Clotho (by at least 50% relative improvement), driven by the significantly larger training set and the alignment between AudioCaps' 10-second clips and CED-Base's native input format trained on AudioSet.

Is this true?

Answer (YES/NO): YES